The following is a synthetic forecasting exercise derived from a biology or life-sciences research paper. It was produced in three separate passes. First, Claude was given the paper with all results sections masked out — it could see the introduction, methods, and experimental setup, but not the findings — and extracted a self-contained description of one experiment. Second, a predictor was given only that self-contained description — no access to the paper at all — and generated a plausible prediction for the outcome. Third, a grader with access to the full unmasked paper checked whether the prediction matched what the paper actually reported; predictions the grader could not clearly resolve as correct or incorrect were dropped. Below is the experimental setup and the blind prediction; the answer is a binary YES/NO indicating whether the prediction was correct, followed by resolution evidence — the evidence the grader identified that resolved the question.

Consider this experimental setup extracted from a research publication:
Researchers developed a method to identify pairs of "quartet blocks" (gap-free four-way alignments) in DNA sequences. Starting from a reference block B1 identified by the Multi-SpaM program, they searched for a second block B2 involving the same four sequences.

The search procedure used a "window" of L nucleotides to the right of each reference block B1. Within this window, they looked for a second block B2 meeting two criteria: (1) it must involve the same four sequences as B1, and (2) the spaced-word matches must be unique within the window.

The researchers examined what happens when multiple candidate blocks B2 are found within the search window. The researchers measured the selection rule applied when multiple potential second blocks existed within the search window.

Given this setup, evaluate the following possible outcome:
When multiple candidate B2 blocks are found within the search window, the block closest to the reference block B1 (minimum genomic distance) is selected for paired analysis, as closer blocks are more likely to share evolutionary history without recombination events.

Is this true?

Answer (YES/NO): YES